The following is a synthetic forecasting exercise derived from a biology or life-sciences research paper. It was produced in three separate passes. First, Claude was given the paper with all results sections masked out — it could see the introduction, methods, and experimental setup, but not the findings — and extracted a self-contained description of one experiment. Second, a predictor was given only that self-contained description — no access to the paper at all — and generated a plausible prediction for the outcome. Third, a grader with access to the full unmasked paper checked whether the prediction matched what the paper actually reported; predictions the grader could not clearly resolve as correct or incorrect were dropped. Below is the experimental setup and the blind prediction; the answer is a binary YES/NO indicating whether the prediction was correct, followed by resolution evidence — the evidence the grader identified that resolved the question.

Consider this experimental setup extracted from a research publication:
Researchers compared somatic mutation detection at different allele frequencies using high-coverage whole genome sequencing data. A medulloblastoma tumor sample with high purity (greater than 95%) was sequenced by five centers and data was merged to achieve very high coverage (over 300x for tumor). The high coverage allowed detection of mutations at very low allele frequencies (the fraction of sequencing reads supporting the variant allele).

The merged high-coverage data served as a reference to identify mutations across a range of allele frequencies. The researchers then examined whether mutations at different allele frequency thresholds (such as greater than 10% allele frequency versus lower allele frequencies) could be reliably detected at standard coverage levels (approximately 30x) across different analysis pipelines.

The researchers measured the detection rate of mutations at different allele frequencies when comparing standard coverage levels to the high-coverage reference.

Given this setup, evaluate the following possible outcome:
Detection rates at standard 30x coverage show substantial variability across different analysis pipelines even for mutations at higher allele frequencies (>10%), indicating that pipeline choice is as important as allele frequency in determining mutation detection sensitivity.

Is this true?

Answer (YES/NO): NO